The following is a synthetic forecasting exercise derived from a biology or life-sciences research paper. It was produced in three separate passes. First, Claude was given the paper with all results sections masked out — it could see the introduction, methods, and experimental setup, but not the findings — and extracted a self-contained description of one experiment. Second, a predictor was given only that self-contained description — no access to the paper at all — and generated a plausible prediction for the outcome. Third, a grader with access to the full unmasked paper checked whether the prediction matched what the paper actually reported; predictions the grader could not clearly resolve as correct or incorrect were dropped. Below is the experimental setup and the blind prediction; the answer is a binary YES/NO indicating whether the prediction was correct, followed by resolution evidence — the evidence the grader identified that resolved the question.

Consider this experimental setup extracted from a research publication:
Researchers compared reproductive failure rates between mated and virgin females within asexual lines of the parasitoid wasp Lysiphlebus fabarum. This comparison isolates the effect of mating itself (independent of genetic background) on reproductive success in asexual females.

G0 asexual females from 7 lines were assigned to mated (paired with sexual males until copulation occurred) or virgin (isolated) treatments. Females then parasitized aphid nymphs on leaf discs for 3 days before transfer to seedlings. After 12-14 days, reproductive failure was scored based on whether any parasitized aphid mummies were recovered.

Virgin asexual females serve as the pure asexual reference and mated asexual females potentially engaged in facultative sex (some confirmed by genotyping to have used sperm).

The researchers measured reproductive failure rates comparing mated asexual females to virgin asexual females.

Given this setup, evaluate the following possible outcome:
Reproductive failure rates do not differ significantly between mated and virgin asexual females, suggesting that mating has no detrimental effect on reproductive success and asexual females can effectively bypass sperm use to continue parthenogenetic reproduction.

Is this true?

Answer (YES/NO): YES